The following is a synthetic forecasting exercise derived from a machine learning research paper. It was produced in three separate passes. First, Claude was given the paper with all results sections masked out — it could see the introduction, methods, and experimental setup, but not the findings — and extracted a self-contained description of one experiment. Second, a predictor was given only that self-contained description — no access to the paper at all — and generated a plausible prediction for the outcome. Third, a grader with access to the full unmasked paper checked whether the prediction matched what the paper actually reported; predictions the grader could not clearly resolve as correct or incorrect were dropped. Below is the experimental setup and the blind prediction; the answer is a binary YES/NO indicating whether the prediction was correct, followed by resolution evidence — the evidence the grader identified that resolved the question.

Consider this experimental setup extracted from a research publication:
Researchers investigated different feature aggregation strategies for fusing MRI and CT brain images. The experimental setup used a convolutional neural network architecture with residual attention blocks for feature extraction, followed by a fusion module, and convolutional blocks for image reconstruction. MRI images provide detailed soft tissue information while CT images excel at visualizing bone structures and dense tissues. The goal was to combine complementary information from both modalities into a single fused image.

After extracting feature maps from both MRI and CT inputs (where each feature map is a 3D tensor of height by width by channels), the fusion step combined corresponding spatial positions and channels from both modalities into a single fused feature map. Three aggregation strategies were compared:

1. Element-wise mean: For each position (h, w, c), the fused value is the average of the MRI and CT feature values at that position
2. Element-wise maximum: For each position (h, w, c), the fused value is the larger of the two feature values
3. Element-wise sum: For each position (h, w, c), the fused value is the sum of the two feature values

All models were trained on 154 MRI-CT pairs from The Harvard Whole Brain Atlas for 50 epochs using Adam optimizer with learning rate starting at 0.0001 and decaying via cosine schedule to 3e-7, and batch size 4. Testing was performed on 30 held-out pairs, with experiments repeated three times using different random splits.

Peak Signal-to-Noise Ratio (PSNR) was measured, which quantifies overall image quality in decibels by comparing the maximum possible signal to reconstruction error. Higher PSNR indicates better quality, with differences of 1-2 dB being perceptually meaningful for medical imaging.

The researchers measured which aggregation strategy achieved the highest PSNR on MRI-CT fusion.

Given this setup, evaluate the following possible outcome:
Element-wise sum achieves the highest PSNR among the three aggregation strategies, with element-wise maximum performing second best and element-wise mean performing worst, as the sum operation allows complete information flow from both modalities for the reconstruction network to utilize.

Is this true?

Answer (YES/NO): NO